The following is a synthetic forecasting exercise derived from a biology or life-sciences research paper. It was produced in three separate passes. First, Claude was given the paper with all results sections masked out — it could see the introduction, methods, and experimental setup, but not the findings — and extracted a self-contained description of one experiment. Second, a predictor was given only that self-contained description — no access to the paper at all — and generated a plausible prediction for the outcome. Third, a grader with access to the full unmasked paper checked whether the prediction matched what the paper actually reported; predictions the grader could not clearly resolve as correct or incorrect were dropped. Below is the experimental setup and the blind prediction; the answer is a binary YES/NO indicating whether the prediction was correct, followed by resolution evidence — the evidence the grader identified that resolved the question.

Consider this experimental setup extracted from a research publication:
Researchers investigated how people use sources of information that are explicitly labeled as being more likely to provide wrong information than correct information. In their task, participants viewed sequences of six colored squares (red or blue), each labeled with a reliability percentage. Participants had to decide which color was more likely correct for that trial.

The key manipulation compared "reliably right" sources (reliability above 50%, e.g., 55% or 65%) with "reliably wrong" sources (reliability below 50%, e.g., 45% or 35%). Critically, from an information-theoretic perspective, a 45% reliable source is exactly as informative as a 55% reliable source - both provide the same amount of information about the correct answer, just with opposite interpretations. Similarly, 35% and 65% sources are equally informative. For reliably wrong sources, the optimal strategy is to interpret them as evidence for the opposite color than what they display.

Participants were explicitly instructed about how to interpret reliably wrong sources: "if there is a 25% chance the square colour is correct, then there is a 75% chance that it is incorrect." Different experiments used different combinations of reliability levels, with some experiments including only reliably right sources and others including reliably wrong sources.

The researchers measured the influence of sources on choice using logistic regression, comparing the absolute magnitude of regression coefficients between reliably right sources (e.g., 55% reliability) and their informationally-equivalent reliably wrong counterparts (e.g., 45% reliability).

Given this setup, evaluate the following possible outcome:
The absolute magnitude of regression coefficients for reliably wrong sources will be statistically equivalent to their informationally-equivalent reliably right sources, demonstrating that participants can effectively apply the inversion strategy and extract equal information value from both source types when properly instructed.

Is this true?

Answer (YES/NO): NO